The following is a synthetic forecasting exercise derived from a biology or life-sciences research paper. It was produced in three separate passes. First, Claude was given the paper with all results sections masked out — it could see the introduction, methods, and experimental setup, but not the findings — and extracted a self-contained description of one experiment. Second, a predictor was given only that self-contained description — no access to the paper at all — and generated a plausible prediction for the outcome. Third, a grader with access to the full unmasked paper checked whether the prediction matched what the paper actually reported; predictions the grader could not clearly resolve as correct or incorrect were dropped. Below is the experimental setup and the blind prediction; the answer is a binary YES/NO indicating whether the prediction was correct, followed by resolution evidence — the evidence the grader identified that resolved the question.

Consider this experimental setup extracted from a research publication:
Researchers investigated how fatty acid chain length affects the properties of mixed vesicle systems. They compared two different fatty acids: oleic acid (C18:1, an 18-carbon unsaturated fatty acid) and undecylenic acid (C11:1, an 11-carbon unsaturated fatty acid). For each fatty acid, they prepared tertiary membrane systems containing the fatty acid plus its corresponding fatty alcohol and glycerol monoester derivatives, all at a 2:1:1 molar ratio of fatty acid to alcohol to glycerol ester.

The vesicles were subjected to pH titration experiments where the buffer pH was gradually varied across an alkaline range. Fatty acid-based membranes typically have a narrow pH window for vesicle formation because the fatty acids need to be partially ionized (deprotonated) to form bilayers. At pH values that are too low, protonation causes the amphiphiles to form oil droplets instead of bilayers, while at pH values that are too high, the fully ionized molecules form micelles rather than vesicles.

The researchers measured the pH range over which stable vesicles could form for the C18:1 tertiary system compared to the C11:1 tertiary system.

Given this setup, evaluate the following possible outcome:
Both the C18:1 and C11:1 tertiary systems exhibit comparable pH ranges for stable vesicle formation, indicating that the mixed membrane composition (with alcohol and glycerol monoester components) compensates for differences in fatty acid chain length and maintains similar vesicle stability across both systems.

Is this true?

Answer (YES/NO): YES